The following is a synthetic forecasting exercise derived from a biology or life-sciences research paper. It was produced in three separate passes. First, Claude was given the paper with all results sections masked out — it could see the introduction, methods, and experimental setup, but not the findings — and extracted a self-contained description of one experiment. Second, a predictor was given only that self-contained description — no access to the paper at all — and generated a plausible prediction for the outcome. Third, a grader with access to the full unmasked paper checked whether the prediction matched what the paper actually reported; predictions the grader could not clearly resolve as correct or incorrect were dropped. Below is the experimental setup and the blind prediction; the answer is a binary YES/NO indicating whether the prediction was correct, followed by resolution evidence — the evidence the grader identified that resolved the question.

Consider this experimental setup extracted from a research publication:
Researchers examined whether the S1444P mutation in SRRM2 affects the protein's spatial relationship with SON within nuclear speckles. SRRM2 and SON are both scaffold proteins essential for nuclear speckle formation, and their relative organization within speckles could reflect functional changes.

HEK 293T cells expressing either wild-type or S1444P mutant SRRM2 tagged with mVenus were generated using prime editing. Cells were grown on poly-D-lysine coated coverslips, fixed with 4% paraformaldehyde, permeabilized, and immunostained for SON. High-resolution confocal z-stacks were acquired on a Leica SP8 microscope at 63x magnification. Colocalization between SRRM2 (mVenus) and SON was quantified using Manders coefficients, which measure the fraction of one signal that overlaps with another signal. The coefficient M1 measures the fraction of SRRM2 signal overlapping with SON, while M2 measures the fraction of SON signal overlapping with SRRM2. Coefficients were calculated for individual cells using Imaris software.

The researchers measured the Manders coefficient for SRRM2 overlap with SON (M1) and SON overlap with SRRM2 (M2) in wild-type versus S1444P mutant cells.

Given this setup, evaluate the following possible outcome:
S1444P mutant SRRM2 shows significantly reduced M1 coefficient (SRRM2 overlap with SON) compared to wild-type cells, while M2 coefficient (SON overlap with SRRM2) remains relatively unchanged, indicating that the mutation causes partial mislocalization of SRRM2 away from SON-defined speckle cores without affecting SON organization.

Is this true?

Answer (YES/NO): NO